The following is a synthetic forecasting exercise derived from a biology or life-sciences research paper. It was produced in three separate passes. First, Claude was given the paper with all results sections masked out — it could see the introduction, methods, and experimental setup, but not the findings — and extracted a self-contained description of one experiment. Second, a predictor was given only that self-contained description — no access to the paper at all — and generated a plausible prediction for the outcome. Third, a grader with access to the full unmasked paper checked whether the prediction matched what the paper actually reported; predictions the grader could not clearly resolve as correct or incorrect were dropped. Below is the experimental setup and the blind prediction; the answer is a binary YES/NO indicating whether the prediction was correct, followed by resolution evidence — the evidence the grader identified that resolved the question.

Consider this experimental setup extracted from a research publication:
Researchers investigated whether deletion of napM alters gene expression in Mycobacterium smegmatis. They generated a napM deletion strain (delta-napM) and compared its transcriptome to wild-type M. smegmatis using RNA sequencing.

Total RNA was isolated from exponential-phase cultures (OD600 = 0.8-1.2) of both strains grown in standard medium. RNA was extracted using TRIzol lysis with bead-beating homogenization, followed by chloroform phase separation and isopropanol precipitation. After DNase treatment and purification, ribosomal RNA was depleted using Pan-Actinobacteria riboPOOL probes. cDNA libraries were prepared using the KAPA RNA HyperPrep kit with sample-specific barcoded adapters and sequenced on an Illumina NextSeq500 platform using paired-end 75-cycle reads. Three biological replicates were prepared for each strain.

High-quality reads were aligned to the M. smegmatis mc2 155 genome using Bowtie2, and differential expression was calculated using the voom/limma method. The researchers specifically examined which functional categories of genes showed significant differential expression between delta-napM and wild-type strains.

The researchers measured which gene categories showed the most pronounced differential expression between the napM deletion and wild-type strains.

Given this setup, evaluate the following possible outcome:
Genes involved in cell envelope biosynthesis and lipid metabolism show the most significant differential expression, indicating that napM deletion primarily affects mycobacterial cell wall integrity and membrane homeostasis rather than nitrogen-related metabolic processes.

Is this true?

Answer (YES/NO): NO